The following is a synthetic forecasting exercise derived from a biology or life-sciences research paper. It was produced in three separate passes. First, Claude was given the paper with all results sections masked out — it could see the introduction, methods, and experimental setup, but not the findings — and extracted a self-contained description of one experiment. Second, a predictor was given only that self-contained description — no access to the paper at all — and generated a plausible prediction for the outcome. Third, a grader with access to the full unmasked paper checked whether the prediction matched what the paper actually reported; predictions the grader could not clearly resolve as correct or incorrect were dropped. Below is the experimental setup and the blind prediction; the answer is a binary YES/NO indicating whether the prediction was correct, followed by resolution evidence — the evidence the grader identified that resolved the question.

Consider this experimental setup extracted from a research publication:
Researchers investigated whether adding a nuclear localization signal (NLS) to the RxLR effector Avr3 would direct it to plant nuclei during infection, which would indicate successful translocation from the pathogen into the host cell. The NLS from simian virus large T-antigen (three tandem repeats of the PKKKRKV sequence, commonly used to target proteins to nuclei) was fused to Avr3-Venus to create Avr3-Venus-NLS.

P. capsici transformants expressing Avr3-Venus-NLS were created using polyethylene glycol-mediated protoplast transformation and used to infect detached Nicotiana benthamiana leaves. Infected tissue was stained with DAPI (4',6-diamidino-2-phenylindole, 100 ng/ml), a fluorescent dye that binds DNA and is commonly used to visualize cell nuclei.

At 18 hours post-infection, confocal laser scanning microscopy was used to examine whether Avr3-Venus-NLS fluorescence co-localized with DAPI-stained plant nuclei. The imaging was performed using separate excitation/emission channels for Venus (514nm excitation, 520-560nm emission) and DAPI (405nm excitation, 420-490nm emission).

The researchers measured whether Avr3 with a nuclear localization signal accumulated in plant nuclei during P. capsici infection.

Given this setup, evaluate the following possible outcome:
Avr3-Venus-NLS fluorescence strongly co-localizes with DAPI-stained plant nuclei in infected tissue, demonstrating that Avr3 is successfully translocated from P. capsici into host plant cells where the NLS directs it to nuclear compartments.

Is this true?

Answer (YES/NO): YES